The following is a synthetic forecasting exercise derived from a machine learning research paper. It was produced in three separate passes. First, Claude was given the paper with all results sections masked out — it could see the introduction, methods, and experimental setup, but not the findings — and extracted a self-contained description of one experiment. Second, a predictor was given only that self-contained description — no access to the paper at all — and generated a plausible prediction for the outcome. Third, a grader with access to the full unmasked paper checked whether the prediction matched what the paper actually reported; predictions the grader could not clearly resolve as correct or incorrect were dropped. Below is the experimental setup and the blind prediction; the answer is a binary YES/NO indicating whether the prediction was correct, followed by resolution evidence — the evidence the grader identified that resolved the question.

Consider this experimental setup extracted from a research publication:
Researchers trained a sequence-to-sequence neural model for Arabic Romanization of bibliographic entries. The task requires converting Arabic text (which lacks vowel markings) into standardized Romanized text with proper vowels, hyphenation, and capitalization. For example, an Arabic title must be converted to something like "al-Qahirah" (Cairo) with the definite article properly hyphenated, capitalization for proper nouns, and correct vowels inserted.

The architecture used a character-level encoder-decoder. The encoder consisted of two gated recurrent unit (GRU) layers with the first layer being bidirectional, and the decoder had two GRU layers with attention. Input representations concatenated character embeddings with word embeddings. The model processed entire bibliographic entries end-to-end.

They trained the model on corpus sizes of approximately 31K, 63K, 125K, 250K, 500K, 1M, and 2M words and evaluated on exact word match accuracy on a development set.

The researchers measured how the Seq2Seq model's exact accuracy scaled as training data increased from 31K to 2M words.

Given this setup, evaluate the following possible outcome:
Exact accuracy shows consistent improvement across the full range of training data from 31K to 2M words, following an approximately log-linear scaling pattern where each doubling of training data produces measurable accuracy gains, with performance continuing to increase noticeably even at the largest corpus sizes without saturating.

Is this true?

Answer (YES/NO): NO